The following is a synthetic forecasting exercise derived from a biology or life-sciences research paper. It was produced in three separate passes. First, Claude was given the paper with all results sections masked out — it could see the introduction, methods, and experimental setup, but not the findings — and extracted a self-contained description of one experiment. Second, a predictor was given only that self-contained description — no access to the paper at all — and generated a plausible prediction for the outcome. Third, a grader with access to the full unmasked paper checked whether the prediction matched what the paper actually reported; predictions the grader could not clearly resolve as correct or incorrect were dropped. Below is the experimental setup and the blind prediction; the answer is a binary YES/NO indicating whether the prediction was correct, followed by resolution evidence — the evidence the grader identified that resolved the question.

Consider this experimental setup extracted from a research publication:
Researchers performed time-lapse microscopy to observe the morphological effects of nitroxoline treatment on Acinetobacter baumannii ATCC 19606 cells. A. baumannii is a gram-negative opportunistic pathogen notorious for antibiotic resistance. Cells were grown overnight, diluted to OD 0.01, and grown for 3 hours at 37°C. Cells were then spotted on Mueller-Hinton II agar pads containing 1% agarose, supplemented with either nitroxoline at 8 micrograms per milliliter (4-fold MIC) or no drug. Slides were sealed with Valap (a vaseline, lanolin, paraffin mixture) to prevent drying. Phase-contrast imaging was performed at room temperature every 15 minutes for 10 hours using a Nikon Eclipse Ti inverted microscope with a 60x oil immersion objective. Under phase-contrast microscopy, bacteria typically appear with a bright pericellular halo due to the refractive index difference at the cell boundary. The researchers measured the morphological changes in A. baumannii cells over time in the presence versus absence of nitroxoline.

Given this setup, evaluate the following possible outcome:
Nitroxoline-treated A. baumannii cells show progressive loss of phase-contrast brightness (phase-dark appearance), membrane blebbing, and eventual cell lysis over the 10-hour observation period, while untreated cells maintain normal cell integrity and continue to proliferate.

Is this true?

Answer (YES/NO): NO